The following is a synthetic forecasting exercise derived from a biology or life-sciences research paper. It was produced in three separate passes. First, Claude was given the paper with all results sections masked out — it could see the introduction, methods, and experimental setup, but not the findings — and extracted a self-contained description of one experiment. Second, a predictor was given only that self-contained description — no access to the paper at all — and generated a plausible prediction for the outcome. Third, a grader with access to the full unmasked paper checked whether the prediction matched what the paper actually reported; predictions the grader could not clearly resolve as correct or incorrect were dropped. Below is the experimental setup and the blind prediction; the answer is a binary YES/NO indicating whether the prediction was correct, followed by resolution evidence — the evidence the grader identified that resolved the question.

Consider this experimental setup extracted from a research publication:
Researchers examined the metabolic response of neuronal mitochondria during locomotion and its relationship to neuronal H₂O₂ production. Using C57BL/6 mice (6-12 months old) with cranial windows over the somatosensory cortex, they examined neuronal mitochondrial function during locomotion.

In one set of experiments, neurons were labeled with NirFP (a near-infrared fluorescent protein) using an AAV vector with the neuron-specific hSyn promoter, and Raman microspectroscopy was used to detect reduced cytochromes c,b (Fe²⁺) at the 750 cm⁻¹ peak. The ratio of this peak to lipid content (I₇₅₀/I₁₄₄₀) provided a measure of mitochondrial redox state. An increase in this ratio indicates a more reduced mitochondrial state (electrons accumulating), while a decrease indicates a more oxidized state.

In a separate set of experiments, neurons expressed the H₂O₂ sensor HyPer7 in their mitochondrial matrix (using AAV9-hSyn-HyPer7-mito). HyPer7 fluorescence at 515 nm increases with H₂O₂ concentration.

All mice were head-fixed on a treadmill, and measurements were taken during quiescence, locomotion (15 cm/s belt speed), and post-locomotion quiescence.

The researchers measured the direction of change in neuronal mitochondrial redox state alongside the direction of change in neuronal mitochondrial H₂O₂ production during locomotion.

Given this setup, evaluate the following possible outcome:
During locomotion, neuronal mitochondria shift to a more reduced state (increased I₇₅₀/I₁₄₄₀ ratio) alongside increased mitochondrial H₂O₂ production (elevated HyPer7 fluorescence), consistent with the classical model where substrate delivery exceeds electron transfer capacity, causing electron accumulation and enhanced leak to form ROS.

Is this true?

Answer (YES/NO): NO